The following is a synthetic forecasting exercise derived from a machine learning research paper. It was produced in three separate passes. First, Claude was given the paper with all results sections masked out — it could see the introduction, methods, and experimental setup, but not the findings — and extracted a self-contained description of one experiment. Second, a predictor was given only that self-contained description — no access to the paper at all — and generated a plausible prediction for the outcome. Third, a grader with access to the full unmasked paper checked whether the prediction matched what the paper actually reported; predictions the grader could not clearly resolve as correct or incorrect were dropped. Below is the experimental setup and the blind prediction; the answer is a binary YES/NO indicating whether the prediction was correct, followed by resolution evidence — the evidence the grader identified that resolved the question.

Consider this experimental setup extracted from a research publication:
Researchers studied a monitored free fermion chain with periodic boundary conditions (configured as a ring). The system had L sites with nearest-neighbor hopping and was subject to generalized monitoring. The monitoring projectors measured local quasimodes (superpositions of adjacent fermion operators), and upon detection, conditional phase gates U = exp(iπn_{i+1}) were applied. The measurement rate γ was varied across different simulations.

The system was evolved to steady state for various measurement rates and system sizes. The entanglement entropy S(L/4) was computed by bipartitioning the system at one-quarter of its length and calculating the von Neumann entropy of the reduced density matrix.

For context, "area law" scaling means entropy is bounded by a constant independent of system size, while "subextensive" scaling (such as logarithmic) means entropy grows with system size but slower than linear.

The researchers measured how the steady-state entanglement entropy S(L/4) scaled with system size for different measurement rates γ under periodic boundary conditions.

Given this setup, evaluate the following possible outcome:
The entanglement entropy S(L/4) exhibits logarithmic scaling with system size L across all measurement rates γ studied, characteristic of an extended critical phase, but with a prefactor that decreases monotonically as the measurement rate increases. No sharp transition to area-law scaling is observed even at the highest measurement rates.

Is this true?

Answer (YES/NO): NO